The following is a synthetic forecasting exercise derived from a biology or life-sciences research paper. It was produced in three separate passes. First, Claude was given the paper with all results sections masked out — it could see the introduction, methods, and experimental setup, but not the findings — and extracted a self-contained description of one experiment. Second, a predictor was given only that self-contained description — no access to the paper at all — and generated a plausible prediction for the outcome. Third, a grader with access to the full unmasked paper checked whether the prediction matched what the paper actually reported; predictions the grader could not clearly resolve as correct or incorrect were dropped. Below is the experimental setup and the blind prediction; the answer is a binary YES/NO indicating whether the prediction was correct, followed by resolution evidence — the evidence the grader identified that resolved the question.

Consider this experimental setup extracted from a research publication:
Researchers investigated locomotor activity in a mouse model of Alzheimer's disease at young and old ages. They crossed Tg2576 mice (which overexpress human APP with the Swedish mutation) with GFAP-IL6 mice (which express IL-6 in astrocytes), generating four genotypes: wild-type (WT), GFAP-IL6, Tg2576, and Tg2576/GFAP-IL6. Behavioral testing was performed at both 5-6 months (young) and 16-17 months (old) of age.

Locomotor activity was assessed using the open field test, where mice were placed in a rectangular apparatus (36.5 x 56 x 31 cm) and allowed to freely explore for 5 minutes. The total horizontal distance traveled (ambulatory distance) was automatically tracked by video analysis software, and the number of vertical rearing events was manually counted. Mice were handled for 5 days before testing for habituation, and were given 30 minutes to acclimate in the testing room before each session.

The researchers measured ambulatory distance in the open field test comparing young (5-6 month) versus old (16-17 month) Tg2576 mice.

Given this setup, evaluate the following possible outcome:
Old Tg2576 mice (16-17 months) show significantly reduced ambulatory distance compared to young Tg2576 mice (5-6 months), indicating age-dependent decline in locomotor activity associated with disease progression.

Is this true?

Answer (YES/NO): NO